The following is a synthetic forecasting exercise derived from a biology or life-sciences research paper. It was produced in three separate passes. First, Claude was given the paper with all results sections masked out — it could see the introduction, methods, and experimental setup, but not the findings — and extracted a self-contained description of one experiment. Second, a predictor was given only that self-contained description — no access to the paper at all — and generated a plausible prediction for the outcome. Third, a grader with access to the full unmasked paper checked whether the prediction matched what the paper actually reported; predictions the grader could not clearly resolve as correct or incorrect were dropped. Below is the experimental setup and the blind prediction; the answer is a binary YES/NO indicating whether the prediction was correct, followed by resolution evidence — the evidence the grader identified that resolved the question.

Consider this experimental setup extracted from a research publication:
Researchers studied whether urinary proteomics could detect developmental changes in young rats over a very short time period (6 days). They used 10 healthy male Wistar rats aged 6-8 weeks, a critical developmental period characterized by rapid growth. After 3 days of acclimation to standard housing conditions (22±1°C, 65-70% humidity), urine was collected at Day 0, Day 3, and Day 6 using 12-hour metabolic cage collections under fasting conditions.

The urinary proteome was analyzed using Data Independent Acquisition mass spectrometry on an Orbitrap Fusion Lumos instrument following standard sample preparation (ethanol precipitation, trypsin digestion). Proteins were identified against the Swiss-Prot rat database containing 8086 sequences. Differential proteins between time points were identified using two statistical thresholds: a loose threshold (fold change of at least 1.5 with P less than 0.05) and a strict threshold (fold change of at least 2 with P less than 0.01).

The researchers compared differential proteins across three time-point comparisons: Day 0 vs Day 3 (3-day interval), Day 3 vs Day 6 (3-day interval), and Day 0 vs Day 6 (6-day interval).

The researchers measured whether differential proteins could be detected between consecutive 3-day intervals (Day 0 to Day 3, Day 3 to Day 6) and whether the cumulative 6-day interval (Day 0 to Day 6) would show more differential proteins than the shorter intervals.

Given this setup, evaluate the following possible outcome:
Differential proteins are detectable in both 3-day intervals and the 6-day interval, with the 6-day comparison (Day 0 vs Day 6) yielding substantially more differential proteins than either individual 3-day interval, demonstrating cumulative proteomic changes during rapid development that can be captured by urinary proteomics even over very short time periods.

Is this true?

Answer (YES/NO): YES